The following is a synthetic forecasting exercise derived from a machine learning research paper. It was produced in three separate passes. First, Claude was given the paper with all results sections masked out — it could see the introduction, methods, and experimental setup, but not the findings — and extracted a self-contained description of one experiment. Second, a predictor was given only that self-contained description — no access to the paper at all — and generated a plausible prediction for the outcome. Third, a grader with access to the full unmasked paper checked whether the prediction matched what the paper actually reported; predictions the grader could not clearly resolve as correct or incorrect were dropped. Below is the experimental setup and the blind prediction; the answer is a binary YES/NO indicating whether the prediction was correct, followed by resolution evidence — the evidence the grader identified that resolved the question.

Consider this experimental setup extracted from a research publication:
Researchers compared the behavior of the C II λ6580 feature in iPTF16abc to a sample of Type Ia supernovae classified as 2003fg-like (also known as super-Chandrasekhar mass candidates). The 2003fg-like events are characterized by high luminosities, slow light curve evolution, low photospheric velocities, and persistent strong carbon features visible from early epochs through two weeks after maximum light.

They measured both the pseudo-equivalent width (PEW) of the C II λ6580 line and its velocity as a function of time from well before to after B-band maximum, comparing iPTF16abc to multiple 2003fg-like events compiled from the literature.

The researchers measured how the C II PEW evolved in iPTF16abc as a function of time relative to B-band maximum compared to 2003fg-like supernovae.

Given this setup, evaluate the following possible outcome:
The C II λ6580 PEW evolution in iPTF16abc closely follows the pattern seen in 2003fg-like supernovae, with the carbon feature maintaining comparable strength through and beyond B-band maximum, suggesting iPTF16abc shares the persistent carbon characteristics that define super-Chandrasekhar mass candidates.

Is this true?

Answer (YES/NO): NO